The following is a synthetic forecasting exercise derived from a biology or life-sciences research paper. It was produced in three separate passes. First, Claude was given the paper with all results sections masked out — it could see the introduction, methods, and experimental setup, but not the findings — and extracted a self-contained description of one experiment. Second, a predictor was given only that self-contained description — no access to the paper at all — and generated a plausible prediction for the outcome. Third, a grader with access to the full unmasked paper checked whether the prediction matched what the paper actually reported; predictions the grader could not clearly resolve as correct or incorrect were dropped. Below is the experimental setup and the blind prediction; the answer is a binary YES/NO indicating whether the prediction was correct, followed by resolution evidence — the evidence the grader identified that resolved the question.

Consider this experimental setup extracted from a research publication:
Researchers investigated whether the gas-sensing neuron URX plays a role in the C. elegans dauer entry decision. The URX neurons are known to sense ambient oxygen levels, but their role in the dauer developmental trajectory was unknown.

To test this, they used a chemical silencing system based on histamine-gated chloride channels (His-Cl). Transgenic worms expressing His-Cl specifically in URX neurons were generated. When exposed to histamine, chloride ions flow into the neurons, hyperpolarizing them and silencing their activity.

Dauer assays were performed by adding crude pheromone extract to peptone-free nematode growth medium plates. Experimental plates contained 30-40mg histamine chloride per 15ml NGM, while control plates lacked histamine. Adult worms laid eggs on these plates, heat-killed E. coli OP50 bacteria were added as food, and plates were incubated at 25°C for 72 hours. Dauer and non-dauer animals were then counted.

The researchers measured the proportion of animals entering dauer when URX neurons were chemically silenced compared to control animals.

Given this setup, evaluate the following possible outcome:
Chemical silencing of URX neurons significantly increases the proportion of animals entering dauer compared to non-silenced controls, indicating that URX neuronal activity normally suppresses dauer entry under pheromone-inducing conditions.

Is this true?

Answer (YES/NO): YES